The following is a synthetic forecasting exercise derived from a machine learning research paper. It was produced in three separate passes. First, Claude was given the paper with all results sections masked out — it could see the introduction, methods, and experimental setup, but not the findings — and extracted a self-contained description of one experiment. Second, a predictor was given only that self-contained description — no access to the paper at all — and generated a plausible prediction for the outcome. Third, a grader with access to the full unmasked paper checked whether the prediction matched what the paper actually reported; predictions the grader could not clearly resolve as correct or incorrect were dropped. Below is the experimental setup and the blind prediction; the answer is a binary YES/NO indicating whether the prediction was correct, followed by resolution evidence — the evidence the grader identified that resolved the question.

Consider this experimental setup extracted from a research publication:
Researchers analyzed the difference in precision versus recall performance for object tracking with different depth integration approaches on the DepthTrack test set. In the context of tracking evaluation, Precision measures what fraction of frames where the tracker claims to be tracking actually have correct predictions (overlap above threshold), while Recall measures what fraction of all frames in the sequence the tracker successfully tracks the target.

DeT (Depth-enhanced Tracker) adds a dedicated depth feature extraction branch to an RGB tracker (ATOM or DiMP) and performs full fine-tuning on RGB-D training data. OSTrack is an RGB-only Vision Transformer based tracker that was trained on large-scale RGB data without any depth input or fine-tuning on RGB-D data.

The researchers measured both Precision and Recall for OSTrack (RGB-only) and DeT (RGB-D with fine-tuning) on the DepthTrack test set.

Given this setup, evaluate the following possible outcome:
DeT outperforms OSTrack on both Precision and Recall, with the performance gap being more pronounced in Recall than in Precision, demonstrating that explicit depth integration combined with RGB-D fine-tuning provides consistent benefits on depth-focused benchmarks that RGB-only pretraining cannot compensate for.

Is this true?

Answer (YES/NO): NO